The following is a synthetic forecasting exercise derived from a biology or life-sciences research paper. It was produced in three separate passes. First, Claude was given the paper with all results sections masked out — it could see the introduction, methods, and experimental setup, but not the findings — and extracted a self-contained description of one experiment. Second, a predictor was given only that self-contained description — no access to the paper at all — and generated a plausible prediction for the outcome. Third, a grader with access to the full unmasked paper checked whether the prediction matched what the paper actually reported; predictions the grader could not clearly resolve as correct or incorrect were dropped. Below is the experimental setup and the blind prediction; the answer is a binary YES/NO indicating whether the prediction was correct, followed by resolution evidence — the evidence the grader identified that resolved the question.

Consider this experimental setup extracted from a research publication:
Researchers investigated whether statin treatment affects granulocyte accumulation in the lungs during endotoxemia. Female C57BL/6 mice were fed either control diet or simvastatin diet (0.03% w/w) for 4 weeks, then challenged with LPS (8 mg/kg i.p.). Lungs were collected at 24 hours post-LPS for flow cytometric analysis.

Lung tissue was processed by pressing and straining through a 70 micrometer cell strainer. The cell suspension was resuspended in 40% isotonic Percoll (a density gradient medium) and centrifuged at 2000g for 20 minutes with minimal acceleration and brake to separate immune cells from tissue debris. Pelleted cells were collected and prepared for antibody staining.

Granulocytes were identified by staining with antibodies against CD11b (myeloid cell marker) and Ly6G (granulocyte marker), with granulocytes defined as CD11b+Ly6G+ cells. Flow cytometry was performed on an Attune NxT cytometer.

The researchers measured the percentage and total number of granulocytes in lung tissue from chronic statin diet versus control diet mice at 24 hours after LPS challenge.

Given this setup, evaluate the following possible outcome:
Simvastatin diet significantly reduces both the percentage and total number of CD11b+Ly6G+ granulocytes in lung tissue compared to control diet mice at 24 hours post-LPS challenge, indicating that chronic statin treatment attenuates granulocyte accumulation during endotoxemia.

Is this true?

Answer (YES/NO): YES